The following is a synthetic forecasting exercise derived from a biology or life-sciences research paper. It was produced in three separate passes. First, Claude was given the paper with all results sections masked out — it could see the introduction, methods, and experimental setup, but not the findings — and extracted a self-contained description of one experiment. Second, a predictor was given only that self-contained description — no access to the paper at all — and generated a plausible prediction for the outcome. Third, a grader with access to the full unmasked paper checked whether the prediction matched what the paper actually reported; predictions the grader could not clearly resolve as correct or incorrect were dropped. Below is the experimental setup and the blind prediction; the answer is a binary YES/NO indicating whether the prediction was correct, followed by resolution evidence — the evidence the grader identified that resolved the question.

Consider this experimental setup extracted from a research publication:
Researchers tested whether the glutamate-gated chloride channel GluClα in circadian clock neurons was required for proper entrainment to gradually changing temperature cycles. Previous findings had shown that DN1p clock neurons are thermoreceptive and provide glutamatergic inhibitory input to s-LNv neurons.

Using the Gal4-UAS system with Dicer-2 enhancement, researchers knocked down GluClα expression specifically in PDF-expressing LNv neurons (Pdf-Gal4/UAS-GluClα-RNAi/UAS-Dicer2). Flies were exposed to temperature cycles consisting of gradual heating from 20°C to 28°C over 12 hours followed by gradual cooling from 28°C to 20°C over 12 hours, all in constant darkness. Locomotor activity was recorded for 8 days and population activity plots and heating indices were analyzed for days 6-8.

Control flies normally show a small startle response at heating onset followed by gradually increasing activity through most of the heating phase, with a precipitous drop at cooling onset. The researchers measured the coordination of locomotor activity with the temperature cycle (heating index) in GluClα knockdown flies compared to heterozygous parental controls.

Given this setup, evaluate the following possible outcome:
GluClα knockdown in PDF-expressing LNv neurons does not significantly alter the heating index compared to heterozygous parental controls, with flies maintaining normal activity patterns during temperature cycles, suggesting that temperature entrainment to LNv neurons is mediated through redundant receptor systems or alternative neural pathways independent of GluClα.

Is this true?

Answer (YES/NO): NO